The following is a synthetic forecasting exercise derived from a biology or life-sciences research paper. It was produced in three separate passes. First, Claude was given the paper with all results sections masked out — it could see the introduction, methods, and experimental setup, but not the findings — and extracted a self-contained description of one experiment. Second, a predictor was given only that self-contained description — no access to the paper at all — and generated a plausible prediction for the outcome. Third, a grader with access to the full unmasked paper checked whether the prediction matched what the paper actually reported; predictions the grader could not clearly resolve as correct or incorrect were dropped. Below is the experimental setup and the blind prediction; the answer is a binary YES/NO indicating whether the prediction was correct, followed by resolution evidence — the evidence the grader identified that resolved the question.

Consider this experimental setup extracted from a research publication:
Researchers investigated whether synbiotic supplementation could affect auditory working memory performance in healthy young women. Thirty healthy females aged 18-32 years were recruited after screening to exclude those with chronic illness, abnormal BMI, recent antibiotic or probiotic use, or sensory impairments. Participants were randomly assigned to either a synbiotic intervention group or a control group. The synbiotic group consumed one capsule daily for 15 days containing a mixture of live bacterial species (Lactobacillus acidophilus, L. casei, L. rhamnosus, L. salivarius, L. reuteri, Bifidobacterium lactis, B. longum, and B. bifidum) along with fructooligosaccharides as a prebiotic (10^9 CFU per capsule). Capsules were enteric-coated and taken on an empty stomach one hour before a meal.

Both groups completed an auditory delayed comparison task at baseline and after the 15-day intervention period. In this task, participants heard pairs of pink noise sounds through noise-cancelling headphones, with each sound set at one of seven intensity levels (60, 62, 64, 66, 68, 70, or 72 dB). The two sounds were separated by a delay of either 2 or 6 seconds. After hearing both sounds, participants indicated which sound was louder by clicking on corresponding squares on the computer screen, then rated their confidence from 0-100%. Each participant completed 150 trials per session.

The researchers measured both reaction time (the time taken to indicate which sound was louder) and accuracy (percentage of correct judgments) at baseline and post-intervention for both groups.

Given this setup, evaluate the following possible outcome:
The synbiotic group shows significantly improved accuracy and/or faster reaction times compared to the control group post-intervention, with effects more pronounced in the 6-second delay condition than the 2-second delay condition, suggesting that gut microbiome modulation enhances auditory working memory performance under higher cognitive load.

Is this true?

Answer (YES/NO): NO